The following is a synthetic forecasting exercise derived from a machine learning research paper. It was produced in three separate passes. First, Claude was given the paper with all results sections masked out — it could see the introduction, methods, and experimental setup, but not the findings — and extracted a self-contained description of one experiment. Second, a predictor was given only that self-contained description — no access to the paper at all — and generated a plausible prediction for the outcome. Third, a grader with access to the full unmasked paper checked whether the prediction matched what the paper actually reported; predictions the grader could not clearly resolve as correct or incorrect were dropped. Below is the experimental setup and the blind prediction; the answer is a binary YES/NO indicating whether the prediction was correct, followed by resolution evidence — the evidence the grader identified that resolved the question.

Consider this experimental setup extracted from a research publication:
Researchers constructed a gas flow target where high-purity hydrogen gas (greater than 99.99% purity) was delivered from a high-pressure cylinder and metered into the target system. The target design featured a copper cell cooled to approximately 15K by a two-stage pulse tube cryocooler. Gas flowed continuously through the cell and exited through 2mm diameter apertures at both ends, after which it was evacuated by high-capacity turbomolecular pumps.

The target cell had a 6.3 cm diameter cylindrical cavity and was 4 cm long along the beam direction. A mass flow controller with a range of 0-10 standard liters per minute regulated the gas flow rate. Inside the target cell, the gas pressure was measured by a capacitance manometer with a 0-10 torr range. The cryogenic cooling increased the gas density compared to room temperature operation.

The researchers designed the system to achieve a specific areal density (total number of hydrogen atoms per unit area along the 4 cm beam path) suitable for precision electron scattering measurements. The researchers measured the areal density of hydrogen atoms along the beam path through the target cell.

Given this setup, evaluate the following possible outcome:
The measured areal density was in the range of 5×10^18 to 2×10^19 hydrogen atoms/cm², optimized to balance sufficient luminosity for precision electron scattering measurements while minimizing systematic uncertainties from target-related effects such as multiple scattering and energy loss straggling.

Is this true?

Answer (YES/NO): NO